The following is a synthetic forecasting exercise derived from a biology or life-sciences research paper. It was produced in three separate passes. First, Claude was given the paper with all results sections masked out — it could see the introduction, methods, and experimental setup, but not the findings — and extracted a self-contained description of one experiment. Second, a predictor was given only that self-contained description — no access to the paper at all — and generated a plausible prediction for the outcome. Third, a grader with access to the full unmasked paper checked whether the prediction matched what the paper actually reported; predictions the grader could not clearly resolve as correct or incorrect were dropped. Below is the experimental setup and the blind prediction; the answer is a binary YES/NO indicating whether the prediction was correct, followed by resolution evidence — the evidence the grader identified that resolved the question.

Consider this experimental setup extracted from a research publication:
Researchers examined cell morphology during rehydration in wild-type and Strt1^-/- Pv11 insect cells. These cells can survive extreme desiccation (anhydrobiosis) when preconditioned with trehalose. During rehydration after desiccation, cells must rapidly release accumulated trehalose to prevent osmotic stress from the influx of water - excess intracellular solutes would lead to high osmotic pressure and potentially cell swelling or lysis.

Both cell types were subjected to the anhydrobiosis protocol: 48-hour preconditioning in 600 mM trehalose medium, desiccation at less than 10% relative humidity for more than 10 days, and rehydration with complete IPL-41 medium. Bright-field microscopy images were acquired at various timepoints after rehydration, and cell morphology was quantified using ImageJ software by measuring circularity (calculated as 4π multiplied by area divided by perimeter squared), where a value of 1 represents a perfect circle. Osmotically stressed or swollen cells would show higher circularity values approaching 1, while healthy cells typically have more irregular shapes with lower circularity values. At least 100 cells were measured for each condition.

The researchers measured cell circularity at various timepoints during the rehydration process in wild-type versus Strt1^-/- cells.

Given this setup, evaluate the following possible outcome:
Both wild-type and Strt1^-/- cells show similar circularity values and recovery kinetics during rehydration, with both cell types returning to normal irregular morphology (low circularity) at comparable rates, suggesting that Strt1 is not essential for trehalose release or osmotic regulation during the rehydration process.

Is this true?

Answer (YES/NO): NO